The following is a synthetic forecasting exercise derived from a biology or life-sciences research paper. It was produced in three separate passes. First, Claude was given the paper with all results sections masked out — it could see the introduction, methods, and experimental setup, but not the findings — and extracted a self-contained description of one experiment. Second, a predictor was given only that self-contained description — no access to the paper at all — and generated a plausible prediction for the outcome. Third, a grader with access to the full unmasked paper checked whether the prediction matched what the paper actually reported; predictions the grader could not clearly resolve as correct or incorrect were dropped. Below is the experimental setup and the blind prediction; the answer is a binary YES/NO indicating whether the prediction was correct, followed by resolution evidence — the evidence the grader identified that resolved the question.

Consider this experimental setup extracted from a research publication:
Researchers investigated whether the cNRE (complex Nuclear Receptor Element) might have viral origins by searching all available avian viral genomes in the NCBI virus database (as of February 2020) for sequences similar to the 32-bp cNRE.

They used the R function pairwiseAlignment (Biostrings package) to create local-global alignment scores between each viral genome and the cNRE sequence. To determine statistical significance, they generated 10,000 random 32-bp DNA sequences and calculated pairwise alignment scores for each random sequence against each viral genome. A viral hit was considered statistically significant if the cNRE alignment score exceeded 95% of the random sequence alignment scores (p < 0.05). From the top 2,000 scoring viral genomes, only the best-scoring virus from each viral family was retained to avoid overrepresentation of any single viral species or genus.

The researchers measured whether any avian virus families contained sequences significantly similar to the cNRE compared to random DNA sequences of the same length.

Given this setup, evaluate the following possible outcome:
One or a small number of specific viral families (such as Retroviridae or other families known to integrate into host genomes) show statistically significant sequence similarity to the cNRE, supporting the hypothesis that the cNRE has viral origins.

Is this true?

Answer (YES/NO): YES